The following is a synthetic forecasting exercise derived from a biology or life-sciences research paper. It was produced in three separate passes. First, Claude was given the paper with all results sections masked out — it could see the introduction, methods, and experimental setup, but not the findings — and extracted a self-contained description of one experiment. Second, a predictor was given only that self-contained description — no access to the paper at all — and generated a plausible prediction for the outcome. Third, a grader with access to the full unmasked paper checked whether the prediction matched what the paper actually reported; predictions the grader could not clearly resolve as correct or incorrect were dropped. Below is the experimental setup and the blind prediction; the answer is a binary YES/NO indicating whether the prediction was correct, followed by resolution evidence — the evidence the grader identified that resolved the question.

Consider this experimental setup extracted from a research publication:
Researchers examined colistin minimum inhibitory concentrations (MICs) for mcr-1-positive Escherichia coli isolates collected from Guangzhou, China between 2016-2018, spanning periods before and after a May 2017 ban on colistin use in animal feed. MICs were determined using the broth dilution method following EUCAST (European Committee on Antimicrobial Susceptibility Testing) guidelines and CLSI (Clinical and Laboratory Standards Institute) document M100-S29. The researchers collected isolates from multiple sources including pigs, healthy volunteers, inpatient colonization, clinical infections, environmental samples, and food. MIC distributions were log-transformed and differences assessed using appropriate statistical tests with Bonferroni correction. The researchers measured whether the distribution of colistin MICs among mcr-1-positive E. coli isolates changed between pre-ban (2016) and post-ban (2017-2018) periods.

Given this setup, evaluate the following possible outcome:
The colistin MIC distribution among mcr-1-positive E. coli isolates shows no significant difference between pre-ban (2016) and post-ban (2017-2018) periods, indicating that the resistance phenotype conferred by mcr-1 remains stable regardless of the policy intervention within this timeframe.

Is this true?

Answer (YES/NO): NO